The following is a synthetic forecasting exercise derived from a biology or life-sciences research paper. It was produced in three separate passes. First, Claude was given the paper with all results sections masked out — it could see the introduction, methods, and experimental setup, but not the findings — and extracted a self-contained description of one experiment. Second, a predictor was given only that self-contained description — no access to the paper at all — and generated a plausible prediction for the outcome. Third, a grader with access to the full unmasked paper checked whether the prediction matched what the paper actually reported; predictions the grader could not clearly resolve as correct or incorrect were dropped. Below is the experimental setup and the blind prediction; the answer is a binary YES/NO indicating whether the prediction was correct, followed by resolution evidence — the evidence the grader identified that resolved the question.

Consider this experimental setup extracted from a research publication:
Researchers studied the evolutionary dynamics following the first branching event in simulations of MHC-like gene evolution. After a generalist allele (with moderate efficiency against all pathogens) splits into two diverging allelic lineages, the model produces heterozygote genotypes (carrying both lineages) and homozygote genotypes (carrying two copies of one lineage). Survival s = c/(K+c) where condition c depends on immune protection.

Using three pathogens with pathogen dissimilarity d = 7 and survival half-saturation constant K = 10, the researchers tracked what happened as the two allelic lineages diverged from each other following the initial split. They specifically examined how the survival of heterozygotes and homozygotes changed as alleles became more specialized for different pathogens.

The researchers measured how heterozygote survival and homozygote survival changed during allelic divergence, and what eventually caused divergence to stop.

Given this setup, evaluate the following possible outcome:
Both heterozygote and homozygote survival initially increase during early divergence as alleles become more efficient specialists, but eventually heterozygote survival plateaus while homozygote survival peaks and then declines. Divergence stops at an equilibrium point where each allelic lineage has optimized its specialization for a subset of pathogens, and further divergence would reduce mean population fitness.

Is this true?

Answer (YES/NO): NO